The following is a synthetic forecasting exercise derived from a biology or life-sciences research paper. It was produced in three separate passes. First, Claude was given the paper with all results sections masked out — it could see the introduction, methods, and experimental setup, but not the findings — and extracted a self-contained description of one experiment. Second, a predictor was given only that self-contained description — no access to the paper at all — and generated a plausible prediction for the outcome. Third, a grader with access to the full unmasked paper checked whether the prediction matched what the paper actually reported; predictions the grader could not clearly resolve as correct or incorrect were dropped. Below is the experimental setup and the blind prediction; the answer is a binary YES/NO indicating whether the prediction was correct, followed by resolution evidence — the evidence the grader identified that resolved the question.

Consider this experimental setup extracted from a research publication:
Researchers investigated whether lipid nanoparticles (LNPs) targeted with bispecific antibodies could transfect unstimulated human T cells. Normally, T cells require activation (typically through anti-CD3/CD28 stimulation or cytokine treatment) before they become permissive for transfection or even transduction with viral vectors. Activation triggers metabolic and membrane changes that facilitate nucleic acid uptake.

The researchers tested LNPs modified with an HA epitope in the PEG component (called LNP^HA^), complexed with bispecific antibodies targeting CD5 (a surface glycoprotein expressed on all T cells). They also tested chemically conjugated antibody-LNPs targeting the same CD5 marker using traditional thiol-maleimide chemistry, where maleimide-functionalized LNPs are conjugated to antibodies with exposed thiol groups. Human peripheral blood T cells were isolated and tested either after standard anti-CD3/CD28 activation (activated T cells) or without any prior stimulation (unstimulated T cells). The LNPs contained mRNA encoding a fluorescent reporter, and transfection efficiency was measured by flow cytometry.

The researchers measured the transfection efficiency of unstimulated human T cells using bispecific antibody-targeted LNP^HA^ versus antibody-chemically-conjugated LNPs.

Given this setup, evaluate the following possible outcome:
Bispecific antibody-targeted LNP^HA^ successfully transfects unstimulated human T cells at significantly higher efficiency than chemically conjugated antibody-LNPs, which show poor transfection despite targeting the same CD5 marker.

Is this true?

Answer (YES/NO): YES